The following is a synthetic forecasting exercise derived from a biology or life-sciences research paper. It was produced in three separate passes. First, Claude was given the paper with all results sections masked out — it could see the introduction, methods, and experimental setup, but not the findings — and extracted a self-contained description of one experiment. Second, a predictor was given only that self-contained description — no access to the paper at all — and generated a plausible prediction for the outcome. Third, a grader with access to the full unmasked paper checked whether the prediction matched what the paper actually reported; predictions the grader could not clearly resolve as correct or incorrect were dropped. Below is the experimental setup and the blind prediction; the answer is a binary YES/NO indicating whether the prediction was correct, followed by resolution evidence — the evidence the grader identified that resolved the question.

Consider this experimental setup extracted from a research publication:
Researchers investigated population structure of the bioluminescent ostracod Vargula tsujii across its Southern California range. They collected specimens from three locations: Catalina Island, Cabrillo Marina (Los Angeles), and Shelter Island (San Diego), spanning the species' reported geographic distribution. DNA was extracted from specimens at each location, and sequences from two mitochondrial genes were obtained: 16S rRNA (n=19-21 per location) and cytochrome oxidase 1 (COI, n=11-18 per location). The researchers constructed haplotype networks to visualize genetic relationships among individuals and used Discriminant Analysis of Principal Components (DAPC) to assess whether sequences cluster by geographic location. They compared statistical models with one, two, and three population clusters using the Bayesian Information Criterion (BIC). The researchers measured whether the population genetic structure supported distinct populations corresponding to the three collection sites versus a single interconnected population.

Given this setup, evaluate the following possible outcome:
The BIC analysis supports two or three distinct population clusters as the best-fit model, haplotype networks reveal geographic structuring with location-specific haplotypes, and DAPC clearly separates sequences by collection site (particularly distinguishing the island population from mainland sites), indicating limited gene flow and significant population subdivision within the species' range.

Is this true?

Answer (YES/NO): NO